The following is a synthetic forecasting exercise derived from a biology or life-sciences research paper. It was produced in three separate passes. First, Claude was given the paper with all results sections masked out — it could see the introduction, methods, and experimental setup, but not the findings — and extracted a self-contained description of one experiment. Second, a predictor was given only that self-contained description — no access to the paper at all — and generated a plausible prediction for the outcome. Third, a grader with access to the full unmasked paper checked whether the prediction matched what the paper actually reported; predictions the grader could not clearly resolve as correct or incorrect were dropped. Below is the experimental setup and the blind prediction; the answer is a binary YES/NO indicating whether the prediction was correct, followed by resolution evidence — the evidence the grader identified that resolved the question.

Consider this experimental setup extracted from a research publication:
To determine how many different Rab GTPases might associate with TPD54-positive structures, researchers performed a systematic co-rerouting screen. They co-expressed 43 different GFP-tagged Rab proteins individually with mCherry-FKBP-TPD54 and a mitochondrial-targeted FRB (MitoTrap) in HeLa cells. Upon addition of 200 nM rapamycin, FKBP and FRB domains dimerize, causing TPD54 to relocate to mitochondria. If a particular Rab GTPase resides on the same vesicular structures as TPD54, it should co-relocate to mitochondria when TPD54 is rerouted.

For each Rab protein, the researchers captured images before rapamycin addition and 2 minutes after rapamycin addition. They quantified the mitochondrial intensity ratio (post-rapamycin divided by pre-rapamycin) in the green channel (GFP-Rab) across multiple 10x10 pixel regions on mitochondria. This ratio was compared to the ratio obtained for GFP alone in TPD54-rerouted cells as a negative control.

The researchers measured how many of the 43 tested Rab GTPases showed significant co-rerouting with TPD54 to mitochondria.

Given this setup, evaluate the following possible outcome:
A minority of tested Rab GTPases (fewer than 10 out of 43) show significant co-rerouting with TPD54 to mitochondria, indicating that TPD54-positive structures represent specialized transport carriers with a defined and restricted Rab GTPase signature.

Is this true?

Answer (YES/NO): NO